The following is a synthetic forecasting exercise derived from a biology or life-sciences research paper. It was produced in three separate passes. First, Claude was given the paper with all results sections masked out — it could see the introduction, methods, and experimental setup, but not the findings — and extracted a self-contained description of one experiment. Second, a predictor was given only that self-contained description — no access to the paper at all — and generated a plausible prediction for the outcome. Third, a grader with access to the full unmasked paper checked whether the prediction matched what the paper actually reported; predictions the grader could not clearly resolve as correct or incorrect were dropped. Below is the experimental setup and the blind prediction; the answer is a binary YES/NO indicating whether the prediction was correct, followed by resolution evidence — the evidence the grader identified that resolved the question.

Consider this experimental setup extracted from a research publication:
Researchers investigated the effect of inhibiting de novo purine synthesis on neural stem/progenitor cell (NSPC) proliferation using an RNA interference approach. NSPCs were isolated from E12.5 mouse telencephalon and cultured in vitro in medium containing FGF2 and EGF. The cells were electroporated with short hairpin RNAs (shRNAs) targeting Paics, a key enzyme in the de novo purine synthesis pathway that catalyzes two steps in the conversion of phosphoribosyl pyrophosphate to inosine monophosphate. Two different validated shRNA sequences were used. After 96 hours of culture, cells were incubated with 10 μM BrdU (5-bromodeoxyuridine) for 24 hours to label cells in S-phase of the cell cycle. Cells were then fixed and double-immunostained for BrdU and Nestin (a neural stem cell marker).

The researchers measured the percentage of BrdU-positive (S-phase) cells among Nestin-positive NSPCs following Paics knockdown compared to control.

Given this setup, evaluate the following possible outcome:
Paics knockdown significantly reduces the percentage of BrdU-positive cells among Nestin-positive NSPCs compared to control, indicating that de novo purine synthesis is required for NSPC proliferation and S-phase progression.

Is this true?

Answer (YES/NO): YES